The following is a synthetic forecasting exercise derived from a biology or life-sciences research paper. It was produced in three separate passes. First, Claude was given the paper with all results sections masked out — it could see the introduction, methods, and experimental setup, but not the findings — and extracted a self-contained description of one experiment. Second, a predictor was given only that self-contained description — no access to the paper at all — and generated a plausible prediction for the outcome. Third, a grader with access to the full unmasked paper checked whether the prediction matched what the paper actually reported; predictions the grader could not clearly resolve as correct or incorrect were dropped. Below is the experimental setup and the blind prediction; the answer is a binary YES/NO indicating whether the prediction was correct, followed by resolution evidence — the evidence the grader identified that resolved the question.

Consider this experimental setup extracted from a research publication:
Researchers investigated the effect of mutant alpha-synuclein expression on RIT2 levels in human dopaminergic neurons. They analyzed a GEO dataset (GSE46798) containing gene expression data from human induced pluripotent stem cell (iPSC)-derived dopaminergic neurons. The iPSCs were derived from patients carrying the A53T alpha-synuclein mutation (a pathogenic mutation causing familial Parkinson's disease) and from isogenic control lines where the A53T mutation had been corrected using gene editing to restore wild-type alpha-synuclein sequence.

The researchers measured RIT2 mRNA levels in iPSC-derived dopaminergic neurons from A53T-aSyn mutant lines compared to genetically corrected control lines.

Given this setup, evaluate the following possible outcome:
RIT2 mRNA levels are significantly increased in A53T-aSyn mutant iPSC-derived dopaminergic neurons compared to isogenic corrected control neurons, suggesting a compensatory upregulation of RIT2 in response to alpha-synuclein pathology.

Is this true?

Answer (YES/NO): NO